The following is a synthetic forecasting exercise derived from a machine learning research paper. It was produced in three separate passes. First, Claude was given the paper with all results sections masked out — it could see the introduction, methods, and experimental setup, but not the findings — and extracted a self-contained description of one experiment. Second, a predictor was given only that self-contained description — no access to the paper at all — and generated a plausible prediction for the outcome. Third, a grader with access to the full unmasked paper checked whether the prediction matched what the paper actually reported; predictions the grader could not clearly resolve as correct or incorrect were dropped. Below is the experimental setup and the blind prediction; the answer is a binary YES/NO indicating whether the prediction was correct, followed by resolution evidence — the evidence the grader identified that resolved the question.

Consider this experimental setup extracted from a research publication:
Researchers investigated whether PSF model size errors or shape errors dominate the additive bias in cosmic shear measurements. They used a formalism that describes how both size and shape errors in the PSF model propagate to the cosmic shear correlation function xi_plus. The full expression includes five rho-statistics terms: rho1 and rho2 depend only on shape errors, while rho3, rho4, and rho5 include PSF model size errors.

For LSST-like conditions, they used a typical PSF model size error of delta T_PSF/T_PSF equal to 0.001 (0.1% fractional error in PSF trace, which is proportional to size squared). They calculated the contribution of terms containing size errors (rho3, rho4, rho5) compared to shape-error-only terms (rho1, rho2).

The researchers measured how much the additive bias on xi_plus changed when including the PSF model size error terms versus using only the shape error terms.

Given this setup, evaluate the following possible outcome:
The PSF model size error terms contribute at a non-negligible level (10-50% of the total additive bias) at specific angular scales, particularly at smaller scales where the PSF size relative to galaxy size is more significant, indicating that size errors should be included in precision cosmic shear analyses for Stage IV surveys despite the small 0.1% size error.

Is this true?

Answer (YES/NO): NO